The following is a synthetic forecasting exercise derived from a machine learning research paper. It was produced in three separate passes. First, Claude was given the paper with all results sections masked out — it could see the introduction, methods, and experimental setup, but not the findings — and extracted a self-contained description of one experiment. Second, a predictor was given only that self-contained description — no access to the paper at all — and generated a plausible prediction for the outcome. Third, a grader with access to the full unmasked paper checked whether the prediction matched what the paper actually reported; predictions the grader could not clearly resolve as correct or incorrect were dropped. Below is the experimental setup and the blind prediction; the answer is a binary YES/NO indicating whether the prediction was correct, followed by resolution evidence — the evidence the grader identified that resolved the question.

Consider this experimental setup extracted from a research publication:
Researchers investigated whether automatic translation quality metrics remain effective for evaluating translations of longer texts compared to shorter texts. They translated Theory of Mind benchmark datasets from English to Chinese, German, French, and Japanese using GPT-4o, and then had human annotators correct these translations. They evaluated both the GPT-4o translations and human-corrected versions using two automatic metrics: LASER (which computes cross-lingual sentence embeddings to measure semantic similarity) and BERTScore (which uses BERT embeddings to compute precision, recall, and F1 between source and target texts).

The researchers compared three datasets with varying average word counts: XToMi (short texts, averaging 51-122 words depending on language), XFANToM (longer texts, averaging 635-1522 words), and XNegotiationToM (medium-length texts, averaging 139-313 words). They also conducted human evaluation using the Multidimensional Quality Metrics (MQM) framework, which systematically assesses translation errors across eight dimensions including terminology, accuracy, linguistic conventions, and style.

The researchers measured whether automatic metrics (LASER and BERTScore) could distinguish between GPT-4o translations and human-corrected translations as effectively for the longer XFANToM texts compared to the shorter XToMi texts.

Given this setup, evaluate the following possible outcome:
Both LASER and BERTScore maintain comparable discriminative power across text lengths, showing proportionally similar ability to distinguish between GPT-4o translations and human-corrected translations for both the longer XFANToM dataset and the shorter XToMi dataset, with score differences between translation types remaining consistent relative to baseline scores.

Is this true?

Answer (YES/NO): NO